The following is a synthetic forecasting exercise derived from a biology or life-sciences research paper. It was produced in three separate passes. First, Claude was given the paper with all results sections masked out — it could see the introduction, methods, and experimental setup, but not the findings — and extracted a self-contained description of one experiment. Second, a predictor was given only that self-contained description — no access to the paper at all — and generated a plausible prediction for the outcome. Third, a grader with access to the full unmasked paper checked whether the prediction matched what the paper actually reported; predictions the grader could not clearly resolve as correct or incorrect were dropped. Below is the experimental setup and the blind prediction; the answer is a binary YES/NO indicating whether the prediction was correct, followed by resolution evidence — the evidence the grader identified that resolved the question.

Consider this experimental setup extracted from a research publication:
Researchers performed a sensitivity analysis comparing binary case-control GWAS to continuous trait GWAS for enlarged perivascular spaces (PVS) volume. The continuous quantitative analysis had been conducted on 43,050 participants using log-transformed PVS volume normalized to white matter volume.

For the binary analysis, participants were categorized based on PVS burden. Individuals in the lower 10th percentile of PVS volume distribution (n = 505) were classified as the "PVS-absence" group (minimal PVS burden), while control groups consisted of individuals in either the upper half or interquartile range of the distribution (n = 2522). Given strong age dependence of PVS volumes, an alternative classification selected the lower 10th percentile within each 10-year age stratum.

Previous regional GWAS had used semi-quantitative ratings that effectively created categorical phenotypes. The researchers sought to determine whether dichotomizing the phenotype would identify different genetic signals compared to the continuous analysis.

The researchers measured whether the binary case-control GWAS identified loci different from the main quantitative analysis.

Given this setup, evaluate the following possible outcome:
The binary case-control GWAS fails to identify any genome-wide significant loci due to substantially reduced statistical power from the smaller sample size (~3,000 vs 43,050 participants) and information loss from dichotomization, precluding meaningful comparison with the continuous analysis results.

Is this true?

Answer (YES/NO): NO